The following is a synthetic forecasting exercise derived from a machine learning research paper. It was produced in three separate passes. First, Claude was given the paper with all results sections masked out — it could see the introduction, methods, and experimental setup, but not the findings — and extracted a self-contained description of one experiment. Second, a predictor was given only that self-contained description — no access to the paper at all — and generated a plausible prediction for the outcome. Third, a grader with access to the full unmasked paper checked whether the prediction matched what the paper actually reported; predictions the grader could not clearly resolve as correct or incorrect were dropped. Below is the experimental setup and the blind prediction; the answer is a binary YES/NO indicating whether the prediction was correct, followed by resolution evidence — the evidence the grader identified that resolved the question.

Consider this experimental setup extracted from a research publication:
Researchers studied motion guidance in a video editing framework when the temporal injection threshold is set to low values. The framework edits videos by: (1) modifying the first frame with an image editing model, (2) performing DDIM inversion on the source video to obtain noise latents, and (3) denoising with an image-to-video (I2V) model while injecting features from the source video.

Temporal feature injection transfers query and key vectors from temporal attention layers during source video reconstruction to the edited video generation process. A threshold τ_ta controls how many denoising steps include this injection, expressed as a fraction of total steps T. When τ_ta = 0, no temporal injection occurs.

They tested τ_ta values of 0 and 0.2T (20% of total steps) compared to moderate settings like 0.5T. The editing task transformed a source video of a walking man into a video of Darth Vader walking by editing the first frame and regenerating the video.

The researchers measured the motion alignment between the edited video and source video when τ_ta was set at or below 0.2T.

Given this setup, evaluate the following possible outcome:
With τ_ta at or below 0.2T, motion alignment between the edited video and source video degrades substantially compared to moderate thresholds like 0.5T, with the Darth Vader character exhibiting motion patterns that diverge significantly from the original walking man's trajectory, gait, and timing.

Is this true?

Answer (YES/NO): YES